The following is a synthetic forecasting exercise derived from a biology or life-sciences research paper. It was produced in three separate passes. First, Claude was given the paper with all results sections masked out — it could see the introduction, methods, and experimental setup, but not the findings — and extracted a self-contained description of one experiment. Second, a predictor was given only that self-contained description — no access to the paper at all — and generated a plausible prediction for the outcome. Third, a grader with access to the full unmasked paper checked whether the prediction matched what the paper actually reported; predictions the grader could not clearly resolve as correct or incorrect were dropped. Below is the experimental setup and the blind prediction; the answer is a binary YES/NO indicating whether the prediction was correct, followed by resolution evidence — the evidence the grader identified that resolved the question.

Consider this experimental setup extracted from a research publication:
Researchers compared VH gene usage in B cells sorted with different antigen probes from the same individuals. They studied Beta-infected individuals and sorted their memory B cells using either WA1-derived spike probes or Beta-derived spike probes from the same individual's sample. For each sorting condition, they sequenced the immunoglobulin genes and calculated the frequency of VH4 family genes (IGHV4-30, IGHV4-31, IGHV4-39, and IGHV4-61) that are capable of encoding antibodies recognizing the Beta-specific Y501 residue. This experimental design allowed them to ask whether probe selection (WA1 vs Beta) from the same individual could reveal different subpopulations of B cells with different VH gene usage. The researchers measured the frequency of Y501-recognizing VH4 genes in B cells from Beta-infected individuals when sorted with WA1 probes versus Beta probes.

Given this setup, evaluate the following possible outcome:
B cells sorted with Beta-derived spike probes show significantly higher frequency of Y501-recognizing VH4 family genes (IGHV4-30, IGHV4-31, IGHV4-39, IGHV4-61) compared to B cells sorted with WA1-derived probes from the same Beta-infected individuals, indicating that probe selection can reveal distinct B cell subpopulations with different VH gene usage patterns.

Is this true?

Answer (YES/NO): NO